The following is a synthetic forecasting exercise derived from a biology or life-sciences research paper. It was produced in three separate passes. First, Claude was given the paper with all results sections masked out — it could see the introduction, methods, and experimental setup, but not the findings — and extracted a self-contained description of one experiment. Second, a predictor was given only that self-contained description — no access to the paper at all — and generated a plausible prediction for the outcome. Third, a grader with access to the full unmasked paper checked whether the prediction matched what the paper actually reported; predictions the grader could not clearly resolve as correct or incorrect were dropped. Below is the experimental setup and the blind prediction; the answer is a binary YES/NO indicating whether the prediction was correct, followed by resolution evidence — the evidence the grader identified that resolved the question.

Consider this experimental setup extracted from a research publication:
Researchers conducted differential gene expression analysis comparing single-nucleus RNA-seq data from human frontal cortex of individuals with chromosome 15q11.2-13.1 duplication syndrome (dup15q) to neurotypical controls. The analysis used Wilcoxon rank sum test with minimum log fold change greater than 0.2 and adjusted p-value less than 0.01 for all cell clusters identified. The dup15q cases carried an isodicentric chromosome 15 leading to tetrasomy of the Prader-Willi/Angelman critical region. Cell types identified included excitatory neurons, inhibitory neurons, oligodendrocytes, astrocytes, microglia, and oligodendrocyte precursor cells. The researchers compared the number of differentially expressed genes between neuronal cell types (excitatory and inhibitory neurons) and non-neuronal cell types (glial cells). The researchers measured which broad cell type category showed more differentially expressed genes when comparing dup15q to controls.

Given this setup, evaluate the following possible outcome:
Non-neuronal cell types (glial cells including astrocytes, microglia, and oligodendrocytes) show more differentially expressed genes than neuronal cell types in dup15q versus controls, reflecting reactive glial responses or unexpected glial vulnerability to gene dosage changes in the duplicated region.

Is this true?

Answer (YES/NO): NO